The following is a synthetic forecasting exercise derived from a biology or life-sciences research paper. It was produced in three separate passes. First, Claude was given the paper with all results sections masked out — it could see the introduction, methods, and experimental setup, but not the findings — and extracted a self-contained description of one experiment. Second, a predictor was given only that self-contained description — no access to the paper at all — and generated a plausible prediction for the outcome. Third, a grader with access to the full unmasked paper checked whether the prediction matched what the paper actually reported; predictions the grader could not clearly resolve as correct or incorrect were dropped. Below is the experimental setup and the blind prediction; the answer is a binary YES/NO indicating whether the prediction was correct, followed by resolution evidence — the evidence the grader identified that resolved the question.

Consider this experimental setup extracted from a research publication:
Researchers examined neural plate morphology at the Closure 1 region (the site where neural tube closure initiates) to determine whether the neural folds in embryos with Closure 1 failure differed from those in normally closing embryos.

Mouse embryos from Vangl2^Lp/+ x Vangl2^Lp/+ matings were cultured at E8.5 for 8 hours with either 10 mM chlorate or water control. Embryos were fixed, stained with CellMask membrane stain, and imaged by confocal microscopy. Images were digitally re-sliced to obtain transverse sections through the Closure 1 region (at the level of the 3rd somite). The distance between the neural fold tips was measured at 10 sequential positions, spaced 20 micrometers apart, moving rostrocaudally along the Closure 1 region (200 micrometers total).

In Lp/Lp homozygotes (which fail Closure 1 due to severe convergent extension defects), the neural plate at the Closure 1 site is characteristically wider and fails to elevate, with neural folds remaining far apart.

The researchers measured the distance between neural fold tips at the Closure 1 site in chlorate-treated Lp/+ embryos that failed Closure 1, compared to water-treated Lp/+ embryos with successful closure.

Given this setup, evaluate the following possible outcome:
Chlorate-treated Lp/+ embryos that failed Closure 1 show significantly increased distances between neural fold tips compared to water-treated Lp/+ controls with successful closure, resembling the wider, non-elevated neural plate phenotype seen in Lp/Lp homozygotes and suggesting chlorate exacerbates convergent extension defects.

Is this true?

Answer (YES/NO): NO